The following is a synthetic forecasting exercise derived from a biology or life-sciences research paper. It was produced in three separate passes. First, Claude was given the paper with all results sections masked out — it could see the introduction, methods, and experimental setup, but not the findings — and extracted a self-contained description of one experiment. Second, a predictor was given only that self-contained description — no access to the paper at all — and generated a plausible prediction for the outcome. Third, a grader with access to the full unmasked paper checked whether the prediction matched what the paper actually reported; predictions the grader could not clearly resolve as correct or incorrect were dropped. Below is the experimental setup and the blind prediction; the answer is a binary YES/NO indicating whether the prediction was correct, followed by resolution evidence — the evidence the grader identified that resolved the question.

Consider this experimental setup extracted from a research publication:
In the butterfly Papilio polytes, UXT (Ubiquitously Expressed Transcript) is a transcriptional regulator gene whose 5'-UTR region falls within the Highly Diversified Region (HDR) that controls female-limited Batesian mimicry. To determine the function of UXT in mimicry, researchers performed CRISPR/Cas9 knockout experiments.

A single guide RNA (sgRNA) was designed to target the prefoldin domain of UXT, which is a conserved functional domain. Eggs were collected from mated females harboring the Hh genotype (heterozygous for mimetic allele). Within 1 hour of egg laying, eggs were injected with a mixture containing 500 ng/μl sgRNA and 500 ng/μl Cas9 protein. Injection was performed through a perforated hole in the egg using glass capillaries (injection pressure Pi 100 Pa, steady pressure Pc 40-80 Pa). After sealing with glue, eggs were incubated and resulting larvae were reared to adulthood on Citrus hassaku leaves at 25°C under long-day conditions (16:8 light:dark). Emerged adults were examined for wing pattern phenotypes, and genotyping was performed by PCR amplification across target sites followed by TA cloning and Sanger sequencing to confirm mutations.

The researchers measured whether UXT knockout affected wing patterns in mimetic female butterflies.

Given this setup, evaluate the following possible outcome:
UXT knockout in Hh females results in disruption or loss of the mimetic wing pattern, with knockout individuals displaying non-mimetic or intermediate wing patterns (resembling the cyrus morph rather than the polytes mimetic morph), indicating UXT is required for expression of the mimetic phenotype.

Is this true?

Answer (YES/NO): YES